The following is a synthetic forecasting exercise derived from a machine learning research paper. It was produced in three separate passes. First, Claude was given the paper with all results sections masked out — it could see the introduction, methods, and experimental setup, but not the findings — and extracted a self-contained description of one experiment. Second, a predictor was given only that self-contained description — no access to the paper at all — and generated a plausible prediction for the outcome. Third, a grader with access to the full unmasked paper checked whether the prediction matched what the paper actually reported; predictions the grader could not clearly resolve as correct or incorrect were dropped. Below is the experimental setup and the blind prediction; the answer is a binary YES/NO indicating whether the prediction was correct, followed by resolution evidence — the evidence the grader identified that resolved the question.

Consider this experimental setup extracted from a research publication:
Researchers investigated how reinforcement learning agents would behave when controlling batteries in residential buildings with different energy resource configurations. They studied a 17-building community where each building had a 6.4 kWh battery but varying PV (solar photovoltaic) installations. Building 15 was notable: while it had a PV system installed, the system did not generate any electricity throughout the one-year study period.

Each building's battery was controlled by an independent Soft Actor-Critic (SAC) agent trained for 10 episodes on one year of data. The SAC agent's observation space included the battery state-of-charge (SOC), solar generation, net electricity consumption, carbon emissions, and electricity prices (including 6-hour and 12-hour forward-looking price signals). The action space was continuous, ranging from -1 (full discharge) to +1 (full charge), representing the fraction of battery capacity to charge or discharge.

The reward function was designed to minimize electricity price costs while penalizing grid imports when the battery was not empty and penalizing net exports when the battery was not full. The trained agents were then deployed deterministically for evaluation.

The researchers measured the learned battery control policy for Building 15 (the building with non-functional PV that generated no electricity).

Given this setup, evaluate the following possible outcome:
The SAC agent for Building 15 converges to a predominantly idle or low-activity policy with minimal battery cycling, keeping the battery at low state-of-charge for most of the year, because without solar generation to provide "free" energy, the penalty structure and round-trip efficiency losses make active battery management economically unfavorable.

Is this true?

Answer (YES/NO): YES